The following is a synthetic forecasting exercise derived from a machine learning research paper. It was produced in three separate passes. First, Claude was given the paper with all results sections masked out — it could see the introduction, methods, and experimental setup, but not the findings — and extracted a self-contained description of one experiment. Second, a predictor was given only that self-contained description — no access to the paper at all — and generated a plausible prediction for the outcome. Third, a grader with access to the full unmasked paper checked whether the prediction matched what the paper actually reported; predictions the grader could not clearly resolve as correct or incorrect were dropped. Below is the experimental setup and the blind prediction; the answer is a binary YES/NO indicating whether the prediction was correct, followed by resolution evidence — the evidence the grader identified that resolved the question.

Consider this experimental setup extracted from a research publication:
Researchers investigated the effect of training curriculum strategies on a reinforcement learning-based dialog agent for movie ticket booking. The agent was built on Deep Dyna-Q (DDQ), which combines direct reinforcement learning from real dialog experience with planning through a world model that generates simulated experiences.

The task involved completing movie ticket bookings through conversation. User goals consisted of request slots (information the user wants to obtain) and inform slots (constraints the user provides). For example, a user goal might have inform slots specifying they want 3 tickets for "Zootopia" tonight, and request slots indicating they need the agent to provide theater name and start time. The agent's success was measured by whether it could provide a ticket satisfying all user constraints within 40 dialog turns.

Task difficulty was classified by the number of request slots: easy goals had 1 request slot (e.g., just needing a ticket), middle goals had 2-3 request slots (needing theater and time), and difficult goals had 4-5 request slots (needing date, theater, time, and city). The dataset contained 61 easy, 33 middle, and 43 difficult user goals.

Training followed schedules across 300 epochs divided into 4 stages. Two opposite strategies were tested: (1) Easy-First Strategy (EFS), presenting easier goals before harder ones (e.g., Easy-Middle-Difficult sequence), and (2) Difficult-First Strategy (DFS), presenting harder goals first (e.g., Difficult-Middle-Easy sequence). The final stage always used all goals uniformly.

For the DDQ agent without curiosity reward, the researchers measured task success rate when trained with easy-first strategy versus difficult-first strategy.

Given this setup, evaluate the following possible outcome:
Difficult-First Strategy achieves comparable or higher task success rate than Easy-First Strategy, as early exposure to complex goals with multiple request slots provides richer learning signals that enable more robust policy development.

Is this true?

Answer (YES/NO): YES